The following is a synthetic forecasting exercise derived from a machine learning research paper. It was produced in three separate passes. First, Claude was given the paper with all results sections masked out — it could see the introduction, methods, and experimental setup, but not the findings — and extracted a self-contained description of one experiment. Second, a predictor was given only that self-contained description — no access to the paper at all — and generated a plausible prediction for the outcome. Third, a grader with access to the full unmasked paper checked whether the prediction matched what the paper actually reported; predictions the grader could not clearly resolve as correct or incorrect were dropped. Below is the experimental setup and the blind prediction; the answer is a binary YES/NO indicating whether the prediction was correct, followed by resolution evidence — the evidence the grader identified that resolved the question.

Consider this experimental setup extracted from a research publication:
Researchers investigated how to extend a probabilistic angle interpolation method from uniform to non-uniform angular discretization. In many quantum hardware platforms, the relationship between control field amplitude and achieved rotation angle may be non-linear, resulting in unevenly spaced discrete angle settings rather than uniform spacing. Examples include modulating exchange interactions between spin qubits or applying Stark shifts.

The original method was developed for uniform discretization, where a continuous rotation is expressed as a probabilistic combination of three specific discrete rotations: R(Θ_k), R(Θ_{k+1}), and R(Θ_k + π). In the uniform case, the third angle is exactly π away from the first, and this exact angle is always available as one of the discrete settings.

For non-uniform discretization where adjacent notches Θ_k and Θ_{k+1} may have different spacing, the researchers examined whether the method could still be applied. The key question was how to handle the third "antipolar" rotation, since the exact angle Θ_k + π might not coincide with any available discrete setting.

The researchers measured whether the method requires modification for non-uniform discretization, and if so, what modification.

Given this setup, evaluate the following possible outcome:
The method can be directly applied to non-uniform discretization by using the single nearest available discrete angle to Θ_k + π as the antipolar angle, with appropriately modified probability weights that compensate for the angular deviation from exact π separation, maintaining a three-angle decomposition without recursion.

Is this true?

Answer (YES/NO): YES